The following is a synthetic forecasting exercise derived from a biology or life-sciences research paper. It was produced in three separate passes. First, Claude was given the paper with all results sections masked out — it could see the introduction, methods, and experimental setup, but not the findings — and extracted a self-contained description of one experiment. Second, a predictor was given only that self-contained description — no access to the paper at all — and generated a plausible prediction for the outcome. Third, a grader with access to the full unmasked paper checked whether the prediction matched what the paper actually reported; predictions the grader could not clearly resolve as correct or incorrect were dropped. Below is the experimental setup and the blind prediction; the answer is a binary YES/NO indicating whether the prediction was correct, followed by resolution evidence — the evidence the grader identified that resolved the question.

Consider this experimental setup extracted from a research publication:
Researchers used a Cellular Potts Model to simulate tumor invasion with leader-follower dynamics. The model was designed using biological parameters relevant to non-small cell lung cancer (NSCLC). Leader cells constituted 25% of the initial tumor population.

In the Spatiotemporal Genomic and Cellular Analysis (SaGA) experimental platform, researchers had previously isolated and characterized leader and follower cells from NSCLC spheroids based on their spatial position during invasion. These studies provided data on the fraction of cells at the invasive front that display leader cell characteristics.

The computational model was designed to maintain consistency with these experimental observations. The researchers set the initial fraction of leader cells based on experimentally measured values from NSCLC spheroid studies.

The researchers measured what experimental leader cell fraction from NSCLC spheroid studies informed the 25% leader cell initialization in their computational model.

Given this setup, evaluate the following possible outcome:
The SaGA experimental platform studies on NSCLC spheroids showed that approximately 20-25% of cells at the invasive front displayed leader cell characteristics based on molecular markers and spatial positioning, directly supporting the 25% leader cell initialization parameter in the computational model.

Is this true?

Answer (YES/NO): NO